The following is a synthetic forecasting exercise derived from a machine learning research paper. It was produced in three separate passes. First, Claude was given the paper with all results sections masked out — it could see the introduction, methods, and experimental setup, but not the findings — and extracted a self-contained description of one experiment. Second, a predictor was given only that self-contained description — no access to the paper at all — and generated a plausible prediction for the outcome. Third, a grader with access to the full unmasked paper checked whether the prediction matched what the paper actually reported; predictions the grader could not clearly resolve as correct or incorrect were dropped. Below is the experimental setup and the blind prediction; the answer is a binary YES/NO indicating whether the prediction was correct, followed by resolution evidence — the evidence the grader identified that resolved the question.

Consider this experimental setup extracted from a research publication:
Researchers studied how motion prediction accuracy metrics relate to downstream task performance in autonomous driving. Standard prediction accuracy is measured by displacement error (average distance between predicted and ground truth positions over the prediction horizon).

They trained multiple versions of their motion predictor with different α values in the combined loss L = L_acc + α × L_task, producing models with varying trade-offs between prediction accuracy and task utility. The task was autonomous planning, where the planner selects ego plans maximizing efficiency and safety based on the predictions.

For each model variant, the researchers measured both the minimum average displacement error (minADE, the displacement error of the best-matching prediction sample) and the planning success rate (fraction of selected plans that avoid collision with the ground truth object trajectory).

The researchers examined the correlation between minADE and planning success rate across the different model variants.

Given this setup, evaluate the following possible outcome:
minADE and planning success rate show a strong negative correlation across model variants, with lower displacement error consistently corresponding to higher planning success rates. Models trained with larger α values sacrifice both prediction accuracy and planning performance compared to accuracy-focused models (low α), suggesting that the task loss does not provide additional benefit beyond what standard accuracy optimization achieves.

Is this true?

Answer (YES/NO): NO